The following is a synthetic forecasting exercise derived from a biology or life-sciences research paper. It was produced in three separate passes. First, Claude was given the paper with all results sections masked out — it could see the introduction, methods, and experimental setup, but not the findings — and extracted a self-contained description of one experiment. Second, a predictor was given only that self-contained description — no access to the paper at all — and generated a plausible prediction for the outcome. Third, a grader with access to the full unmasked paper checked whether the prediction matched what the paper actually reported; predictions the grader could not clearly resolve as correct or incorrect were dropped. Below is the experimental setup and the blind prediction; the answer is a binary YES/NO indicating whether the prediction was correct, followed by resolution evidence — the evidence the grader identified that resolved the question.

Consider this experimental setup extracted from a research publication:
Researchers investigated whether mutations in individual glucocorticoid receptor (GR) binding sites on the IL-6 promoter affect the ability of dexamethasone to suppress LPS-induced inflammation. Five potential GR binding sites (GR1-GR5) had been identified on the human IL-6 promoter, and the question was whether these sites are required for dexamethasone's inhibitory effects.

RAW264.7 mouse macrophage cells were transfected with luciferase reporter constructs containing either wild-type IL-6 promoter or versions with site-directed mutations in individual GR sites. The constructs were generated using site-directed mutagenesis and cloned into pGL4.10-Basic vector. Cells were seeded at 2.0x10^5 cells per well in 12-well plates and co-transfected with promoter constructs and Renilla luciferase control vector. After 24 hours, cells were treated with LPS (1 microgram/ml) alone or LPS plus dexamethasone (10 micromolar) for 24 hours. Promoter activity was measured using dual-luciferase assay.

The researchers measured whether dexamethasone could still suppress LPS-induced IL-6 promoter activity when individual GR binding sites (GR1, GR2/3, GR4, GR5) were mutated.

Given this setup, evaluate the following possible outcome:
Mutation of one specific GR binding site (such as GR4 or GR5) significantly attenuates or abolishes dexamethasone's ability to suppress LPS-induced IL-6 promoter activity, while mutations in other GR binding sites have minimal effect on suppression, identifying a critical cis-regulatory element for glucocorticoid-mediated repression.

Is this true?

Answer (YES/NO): NO